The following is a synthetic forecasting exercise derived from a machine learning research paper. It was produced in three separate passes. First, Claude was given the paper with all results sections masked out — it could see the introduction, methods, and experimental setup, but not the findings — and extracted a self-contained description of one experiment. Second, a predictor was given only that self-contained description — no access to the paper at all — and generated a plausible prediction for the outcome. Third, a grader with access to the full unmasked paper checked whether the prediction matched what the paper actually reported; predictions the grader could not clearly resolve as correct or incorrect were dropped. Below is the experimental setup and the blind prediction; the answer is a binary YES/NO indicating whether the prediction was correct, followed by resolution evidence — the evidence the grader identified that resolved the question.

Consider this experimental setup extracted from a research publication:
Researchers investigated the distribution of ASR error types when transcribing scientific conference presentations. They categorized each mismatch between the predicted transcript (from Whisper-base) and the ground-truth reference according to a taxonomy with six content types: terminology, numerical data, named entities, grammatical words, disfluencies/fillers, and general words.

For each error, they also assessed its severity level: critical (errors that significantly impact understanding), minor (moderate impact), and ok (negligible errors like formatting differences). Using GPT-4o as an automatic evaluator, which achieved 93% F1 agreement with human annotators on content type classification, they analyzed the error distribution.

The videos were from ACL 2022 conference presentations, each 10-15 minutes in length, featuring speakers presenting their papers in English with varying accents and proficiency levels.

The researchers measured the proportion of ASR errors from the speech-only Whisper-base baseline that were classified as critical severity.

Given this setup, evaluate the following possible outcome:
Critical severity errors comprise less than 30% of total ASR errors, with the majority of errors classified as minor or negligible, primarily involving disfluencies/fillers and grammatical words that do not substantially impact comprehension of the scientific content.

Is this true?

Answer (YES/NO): NO